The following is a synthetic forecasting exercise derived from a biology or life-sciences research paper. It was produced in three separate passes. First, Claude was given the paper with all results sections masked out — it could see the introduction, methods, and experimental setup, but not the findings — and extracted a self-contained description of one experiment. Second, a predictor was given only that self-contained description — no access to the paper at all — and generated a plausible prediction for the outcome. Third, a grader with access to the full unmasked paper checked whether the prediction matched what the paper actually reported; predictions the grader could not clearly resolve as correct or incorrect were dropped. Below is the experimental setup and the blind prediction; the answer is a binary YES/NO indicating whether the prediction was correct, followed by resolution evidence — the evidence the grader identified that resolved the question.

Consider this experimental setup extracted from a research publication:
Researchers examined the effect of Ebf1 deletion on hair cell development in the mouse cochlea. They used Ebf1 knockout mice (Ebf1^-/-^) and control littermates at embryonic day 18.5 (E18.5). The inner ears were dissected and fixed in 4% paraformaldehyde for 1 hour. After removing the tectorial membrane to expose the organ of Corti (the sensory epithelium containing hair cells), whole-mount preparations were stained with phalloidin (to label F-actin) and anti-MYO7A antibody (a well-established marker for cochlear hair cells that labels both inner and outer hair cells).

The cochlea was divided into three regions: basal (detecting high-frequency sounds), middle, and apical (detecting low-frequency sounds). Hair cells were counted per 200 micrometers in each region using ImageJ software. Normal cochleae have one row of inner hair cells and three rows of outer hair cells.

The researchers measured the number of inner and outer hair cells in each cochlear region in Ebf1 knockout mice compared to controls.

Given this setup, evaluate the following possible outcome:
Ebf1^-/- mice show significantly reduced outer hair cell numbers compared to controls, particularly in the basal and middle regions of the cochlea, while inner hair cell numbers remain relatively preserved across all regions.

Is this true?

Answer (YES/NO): NO